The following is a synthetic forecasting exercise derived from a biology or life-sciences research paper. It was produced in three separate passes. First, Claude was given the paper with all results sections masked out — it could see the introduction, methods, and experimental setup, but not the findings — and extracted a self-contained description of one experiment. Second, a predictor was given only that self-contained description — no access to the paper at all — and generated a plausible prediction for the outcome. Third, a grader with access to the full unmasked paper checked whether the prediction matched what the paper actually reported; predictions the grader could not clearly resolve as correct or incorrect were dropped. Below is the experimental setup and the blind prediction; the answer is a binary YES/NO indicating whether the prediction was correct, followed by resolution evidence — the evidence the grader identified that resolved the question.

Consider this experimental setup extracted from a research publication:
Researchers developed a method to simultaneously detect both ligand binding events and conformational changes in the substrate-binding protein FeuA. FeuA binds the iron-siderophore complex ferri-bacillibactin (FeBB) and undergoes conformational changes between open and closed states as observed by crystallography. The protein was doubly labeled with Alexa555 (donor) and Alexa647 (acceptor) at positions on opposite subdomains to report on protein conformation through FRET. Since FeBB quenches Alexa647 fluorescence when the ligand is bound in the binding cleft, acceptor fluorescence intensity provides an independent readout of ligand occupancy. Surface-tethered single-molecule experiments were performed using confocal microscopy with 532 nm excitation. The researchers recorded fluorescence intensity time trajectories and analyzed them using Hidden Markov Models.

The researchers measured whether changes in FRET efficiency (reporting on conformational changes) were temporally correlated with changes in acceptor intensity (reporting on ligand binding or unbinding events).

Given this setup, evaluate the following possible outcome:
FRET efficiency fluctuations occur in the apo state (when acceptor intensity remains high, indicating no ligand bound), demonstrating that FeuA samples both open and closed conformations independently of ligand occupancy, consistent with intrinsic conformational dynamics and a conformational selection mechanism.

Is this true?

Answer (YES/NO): NO